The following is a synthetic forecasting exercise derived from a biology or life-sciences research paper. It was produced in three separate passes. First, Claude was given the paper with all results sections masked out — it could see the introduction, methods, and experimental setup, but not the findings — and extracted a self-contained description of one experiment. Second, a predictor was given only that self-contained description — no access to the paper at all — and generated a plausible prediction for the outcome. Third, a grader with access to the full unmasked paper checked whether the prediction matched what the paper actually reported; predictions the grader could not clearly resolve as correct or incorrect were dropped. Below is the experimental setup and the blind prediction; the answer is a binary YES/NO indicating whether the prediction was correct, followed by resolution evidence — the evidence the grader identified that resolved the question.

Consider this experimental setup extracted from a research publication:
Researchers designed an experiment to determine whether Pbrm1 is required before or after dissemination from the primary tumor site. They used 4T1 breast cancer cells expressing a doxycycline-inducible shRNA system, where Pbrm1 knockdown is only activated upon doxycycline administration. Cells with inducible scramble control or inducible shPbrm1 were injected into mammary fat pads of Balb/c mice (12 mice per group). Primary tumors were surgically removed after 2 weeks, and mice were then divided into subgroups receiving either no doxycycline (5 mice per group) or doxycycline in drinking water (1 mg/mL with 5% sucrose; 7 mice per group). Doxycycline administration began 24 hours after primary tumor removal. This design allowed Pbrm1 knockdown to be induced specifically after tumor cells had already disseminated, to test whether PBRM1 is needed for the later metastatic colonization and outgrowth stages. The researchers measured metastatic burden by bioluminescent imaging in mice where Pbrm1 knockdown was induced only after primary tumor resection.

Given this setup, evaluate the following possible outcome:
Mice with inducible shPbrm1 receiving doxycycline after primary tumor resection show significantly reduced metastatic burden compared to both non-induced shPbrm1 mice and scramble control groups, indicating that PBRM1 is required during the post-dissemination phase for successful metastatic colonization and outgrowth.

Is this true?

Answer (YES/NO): YES